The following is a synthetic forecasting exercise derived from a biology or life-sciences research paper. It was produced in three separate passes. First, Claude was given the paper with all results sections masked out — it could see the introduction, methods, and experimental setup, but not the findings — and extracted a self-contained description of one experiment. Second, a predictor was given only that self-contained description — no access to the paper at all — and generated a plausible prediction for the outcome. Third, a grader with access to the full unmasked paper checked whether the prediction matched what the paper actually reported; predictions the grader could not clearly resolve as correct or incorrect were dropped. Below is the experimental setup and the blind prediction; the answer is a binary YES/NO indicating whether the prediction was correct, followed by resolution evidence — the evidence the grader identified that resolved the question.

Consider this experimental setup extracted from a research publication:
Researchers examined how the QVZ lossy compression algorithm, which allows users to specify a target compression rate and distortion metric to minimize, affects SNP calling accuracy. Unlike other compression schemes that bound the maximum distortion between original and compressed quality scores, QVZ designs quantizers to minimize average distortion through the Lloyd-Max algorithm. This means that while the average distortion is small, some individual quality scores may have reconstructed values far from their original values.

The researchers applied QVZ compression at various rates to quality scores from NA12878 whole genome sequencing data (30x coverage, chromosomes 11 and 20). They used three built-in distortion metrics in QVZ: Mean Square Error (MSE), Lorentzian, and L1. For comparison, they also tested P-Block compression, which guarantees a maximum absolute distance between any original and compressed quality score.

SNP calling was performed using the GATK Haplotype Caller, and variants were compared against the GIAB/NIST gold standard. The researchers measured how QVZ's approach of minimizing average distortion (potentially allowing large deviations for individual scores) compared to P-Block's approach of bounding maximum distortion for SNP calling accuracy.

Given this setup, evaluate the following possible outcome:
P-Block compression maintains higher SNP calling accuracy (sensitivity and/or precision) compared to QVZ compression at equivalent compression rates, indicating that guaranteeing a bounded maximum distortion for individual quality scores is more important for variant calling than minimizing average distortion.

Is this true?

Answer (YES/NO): NO